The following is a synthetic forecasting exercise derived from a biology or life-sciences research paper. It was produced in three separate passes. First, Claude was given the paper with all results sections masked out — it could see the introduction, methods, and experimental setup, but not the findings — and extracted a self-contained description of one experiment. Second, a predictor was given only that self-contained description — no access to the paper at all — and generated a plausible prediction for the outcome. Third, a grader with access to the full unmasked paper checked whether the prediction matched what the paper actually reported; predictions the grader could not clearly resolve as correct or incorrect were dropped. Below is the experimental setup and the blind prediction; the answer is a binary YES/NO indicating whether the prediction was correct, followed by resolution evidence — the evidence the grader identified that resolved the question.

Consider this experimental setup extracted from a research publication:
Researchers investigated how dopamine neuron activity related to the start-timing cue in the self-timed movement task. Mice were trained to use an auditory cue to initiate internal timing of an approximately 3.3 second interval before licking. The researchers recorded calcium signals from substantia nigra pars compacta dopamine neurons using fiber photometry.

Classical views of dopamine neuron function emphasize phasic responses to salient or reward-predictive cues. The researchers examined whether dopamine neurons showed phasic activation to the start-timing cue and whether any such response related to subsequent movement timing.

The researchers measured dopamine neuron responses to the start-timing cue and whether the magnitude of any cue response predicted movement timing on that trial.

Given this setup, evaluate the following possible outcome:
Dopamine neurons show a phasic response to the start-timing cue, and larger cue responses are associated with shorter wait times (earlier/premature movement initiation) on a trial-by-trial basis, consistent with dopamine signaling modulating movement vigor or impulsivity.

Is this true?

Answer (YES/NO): NO